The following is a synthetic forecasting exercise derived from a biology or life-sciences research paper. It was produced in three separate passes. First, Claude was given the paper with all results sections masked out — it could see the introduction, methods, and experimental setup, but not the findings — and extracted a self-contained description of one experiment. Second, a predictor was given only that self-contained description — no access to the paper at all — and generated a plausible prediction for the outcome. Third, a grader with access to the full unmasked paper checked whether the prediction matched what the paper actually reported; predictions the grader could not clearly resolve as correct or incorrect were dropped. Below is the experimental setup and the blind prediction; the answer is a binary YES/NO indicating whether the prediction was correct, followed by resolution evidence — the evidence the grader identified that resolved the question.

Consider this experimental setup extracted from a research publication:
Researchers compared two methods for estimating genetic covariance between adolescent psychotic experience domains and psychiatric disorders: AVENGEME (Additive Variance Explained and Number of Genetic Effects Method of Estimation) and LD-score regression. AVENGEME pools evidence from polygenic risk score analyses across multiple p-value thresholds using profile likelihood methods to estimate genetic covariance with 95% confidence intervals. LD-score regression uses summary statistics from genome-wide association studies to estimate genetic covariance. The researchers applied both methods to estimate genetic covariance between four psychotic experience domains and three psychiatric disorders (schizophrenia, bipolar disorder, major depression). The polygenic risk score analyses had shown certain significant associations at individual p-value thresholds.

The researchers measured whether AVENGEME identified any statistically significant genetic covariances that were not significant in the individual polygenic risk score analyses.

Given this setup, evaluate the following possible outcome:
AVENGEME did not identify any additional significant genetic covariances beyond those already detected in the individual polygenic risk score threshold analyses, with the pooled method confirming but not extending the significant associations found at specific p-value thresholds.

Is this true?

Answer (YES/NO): NO